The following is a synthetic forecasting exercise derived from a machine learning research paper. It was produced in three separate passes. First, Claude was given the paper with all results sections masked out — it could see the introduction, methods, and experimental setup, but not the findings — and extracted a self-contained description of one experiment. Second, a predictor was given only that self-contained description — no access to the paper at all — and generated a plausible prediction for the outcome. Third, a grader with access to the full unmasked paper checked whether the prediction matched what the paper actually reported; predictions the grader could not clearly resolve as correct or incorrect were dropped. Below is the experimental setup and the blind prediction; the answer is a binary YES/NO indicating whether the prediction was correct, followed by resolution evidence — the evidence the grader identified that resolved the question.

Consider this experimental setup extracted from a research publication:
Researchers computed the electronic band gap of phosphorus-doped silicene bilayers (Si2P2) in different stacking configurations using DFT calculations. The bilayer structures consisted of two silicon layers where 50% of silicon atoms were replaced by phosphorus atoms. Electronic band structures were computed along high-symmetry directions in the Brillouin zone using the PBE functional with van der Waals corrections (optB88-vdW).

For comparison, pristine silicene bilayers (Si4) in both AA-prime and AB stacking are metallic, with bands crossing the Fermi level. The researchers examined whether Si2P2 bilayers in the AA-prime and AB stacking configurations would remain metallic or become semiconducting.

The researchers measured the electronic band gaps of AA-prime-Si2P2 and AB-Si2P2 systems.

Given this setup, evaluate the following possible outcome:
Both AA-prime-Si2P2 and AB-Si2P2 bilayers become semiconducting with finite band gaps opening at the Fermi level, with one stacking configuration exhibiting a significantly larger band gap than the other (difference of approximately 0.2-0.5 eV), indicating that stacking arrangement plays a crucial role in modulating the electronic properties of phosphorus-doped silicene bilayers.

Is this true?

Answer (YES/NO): YES